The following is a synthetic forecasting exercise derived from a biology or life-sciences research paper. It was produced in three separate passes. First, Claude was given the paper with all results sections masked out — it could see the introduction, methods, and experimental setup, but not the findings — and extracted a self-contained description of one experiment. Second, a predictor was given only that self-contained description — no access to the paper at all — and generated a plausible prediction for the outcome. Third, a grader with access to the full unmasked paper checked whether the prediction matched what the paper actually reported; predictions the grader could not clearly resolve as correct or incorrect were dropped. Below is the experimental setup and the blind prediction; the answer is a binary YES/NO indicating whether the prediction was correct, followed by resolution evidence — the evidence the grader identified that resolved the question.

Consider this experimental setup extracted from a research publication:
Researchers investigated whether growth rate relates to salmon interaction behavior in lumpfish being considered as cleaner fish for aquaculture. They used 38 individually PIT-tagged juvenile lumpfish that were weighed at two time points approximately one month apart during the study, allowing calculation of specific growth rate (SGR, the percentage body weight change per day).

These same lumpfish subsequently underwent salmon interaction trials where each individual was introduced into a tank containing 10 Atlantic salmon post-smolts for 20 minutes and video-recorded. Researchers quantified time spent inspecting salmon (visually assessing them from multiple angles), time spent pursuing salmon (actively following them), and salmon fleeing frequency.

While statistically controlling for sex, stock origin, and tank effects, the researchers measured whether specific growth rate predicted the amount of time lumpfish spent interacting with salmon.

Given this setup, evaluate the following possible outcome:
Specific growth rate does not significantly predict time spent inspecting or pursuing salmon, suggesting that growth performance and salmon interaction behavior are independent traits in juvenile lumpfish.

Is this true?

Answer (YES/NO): NO